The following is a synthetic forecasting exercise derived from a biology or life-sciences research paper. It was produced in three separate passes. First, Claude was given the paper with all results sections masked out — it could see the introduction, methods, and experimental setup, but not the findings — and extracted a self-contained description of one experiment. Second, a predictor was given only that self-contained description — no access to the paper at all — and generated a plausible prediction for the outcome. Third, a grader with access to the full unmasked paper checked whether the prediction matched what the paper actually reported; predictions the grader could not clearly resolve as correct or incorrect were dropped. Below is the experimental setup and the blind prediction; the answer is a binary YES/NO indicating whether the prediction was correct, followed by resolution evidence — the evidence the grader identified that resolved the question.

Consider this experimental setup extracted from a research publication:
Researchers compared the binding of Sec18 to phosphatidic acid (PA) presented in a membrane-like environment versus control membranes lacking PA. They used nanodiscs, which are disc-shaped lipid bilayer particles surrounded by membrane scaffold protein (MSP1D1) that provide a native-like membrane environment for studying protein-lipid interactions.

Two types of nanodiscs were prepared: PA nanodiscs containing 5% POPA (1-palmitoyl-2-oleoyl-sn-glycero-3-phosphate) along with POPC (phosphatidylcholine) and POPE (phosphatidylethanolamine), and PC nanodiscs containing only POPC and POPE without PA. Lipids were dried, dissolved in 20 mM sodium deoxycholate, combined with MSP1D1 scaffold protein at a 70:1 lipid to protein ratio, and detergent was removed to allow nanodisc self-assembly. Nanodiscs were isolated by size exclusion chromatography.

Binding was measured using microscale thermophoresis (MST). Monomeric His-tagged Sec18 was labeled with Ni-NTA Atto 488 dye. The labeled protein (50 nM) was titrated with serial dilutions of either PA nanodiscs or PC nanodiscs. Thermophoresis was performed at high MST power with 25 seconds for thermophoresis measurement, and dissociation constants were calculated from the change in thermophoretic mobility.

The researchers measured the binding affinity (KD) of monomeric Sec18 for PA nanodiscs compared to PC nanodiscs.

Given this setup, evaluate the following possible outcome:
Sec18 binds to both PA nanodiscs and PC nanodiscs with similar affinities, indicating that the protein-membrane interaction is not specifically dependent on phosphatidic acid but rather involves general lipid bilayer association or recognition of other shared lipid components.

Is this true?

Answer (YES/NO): NO